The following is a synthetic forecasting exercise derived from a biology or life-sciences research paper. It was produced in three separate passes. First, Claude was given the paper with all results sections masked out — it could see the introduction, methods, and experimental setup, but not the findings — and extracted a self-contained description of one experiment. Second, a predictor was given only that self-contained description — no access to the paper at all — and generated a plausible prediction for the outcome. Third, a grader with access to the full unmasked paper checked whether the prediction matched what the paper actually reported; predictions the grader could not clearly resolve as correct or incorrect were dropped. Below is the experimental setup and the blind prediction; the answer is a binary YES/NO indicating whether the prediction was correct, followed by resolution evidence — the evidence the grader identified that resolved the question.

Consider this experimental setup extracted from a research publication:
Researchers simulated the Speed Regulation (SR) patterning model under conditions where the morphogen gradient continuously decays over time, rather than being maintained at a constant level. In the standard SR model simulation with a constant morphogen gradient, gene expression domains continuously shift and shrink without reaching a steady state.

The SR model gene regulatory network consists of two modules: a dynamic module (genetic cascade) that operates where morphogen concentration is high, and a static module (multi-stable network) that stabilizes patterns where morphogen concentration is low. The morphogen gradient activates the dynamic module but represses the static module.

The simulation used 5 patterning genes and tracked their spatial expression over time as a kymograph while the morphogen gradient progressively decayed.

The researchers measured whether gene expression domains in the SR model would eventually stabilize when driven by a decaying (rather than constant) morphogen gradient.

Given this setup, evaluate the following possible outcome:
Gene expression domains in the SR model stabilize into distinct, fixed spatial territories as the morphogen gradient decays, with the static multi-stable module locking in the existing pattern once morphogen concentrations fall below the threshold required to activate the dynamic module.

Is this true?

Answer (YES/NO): YES